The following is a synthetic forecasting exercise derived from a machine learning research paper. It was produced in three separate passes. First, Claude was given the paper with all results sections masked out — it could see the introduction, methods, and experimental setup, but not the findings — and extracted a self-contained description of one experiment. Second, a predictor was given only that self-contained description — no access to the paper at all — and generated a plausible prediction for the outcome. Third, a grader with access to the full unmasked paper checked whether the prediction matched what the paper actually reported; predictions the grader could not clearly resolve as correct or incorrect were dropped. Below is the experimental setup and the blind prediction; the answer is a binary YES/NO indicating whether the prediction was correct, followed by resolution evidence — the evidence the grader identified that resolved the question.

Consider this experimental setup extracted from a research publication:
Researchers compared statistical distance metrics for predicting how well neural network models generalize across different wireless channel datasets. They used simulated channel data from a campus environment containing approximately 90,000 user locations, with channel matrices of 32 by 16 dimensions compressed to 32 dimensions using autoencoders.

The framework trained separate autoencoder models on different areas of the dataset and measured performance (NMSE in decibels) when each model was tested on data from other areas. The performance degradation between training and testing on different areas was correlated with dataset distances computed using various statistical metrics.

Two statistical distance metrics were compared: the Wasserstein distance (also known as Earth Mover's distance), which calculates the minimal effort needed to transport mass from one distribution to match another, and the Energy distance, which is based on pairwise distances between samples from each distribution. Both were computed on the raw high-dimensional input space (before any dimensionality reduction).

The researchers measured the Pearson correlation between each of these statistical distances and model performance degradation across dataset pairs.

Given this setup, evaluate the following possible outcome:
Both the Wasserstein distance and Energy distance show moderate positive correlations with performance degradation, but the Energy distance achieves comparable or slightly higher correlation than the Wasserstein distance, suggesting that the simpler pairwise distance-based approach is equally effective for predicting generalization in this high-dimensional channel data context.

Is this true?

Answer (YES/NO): YES